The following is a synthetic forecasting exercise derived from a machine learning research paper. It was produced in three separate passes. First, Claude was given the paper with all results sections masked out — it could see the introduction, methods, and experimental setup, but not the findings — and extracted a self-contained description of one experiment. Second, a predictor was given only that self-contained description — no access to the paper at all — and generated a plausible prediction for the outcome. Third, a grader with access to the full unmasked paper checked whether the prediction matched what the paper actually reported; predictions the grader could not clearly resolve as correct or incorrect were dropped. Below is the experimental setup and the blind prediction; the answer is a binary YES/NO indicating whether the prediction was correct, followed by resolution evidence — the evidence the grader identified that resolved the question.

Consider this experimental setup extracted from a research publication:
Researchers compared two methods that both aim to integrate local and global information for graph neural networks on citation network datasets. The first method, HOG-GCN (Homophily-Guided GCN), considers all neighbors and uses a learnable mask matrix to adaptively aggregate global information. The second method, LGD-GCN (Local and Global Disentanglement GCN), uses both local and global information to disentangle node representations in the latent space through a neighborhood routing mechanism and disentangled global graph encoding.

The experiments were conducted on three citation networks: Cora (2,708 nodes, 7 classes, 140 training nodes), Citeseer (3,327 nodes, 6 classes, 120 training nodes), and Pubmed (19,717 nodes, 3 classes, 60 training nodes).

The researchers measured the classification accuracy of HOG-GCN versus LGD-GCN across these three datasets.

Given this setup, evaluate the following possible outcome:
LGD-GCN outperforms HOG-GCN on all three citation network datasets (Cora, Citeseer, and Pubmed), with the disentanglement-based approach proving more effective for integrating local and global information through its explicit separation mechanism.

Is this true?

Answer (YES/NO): YES